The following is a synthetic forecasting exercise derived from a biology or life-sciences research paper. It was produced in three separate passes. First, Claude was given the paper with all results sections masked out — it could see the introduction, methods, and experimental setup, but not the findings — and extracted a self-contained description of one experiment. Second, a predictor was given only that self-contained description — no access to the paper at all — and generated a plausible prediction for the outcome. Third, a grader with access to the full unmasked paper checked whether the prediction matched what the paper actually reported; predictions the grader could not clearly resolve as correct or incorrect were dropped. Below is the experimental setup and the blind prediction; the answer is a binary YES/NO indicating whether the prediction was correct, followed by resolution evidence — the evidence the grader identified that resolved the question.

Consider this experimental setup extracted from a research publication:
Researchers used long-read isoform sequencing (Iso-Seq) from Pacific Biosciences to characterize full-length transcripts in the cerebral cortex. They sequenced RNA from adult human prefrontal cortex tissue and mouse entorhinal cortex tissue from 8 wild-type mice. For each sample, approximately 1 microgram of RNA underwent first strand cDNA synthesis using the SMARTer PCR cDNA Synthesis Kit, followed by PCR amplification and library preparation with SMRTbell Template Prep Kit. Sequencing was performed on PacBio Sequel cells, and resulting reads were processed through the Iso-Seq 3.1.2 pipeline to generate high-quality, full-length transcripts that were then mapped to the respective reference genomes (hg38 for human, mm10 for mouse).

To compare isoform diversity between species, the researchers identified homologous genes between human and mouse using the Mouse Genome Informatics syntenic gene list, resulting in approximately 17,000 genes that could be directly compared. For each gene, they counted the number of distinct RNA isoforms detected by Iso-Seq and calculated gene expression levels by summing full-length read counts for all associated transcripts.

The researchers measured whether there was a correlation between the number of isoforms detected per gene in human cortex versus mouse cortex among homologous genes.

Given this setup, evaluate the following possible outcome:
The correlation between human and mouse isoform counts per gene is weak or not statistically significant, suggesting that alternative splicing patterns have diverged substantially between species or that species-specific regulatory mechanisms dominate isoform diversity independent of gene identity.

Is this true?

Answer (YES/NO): NO